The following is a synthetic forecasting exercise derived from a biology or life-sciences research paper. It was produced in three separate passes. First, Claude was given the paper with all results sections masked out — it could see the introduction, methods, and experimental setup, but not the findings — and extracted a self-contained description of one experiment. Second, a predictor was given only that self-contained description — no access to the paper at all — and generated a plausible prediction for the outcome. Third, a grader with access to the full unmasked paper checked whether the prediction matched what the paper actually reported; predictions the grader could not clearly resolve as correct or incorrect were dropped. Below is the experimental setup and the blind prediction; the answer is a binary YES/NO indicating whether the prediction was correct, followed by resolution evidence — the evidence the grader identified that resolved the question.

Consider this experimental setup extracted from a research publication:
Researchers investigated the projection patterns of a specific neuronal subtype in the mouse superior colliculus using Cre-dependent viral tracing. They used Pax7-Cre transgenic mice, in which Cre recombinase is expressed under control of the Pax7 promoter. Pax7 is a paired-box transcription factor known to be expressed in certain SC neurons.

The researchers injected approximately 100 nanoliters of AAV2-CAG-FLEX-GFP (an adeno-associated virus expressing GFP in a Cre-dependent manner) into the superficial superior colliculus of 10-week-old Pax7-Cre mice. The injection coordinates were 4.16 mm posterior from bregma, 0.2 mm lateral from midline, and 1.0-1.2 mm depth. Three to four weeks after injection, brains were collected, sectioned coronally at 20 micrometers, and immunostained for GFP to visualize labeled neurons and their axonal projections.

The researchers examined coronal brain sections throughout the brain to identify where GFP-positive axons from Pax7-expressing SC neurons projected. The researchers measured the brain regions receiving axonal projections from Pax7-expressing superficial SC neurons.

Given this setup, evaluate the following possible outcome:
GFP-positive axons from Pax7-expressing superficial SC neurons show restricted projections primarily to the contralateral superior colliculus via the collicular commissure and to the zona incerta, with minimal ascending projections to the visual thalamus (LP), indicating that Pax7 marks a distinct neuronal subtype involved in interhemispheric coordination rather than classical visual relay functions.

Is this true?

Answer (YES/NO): NO